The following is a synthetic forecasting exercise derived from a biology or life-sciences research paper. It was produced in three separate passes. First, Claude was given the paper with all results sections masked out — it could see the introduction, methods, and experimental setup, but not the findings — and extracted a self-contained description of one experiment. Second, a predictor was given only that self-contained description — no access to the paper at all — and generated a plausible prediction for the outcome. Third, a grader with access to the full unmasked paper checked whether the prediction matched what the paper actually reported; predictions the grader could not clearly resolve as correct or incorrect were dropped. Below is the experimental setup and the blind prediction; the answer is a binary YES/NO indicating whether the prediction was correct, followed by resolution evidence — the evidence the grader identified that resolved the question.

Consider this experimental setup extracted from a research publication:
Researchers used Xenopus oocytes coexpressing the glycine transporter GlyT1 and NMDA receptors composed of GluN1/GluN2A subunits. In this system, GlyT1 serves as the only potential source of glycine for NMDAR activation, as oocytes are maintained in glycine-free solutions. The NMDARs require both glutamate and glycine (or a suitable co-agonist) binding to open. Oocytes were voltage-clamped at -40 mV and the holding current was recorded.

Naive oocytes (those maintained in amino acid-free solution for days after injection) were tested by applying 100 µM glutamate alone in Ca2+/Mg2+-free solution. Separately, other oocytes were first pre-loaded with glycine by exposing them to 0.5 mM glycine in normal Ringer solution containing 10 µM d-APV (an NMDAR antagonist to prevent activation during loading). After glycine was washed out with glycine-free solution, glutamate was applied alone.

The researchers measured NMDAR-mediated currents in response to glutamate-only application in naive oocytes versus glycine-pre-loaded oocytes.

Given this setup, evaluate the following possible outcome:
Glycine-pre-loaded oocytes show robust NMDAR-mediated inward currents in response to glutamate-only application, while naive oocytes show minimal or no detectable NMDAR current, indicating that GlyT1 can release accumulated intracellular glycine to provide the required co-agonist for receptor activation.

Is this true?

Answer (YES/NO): YES